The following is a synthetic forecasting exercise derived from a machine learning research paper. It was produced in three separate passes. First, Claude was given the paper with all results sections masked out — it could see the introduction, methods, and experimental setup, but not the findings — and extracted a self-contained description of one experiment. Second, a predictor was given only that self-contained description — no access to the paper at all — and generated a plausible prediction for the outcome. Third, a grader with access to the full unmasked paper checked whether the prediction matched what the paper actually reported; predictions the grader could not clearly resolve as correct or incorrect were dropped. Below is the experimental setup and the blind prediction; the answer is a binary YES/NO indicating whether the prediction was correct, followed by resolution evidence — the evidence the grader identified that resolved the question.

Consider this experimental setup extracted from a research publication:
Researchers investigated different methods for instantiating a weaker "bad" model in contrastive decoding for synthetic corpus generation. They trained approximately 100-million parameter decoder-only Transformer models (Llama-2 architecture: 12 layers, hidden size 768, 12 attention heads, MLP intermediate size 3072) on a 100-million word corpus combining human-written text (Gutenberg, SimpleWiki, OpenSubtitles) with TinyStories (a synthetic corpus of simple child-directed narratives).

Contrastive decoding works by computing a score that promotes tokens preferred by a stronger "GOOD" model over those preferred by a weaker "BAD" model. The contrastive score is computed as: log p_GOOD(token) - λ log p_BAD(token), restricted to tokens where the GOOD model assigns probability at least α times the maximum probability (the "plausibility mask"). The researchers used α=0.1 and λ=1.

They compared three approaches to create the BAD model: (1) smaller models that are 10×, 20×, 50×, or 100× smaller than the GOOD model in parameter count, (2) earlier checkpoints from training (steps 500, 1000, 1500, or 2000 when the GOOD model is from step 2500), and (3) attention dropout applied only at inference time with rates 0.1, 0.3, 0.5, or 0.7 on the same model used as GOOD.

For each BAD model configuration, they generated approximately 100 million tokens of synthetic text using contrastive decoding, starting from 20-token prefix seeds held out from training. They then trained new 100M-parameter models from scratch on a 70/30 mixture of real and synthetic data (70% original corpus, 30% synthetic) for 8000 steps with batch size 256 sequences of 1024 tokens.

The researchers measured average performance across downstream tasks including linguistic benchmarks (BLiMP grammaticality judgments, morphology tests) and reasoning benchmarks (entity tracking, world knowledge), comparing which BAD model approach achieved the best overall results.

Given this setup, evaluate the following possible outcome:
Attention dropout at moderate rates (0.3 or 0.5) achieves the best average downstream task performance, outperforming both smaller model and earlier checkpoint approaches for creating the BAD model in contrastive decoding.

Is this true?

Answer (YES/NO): NO